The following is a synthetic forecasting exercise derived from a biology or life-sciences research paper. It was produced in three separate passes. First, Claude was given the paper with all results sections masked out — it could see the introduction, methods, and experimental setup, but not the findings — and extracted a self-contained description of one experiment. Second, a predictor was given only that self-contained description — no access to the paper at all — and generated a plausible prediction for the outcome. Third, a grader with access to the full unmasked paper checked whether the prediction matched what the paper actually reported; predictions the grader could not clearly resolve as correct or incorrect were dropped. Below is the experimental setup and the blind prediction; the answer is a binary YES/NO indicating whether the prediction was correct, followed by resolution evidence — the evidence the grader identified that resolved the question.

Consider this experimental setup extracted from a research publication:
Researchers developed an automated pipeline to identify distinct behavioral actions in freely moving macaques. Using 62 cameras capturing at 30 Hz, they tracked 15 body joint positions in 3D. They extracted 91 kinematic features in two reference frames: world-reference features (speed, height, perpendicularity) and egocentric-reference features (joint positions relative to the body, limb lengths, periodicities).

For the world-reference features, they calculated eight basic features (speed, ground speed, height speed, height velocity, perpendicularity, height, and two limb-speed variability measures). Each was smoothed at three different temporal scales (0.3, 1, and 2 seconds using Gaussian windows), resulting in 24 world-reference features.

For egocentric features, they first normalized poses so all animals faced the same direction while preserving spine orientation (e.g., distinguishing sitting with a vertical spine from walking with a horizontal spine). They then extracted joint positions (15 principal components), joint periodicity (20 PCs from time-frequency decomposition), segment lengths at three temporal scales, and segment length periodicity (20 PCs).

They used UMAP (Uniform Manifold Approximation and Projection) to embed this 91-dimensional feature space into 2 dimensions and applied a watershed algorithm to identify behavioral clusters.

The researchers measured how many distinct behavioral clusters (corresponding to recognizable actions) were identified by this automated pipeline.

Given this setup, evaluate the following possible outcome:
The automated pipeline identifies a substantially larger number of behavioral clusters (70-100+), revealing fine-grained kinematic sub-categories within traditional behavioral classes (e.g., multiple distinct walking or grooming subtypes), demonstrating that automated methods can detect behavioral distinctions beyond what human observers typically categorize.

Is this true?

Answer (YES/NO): NO